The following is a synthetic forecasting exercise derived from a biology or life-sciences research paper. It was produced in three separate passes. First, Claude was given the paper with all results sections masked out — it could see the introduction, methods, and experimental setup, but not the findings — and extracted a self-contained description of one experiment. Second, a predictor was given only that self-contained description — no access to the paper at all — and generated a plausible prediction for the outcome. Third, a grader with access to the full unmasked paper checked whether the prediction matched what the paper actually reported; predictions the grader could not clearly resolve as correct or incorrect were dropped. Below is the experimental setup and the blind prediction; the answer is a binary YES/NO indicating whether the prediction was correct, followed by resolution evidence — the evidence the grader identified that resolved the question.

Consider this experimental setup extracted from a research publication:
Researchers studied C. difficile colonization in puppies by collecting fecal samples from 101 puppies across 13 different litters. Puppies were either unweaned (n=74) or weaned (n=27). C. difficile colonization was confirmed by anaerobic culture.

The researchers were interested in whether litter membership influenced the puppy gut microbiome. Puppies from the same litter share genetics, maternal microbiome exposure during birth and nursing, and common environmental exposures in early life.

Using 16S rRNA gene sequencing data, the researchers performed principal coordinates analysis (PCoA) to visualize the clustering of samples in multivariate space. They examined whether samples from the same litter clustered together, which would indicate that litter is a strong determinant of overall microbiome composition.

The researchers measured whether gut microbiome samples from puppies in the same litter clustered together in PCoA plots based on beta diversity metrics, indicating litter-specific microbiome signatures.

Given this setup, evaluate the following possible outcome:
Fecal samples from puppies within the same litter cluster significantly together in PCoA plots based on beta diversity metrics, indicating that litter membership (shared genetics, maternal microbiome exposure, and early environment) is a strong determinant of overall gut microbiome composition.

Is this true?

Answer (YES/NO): YES